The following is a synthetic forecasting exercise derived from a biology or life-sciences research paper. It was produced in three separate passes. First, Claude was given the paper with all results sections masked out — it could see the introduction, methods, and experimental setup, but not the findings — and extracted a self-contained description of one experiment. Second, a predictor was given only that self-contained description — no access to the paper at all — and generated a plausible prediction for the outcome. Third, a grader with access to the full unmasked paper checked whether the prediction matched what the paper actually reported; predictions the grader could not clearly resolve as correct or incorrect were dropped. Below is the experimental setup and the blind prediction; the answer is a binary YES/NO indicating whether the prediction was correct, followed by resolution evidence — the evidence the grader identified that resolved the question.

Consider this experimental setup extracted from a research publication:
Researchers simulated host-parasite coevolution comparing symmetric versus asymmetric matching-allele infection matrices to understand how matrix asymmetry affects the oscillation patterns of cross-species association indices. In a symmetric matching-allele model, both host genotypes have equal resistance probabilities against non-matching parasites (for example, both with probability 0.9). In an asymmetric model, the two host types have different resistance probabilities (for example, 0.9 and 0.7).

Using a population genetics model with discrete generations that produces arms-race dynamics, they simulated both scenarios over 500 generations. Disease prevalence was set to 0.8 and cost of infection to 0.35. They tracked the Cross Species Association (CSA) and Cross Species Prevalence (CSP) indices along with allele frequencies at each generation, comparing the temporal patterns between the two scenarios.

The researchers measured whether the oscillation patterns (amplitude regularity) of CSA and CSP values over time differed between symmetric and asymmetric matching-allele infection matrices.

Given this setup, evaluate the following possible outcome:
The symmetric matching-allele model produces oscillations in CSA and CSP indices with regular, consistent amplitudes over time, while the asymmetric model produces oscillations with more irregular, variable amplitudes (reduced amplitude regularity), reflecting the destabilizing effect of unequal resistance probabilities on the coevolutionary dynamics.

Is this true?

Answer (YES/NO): YES